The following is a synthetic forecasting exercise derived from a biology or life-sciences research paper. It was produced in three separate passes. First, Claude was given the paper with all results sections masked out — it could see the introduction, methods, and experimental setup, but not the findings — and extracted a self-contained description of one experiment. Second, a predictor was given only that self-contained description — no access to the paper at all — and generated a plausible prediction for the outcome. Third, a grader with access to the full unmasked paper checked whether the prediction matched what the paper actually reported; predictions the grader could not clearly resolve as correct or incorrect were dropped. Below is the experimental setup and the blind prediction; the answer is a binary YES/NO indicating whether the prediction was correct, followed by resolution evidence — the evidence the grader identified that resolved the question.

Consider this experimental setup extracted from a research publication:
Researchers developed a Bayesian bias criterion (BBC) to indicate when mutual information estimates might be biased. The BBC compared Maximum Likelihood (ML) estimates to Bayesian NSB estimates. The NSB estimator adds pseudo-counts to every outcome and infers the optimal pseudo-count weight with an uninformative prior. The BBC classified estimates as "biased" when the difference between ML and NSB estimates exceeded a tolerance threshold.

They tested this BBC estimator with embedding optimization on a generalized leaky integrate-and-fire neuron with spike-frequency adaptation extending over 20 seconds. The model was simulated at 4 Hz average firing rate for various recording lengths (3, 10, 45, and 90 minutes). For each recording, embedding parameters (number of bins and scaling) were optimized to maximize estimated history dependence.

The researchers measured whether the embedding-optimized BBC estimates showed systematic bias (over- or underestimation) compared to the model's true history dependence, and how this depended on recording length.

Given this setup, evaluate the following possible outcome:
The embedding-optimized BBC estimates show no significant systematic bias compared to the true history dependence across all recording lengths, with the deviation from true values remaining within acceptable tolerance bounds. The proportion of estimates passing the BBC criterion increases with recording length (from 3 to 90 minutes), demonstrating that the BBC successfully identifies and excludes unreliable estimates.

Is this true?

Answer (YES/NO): NO